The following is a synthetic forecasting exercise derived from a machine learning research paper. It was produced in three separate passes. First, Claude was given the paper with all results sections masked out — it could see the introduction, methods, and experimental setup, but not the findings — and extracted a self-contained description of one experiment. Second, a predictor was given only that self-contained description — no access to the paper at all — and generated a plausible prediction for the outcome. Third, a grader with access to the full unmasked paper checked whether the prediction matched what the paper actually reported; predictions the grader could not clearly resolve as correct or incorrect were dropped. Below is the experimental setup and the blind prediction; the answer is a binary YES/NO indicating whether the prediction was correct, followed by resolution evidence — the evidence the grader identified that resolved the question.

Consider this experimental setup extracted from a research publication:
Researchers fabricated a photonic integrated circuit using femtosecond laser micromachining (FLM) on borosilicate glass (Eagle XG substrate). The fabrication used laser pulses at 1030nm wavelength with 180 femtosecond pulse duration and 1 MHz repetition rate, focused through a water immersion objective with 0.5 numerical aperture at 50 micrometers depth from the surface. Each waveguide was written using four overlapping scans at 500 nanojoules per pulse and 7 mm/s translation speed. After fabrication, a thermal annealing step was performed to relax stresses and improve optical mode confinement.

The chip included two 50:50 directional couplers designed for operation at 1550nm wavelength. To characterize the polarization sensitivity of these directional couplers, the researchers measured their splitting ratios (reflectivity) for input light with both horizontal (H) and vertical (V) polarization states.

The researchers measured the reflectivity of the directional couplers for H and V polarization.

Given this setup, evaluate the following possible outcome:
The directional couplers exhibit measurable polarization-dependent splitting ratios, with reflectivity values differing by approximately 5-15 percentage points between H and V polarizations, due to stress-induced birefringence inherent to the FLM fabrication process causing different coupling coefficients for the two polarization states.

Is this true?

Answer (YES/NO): NO